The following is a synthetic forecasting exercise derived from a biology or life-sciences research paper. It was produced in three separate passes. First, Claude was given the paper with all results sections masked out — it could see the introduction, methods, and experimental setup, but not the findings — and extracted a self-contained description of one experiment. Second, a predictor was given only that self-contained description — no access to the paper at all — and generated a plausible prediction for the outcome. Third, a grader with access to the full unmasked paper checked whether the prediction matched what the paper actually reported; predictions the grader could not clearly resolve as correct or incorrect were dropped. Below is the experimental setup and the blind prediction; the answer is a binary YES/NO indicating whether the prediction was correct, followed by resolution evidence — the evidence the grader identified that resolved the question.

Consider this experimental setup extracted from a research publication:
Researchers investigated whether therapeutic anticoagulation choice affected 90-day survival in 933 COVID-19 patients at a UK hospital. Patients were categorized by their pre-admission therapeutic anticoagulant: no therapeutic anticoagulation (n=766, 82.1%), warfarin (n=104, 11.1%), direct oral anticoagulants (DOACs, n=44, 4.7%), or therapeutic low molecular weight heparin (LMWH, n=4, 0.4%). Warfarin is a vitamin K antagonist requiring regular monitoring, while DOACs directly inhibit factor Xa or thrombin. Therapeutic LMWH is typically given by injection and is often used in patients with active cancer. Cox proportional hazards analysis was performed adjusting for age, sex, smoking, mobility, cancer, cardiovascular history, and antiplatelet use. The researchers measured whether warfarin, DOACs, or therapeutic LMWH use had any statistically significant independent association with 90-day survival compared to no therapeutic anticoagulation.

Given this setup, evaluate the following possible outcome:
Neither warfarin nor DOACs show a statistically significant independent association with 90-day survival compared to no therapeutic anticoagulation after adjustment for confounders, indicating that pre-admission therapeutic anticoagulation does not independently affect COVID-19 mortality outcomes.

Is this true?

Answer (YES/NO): YES